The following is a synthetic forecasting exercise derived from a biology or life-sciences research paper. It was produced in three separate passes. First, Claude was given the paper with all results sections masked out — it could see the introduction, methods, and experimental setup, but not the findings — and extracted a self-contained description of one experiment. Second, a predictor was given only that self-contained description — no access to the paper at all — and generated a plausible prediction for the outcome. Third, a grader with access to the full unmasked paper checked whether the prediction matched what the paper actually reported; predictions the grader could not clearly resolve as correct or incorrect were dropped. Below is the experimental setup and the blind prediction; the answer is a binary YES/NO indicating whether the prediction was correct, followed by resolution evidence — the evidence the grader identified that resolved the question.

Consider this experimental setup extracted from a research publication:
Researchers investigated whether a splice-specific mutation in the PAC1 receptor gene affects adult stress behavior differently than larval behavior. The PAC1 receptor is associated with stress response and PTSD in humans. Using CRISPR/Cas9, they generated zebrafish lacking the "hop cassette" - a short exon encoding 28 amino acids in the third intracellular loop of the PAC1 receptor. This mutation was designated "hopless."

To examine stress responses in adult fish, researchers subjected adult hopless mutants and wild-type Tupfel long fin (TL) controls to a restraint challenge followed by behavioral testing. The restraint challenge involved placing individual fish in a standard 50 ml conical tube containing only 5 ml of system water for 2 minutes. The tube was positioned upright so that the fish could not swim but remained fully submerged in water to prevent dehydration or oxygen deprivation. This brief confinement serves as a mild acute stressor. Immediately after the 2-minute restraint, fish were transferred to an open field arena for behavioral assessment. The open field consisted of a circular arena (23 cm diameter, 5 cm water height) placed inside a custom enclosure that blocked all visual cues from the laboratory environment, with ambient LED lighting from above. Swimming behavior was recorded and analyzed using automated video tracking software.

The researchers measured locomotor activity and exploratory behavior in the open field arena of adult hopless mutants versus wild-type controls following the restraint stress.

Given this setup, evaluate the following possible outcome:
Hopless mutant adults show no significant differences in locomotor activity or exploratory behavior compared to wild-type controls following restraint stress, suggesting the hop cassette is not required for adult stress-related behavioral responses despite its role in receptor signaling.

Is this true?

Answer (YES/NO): NO